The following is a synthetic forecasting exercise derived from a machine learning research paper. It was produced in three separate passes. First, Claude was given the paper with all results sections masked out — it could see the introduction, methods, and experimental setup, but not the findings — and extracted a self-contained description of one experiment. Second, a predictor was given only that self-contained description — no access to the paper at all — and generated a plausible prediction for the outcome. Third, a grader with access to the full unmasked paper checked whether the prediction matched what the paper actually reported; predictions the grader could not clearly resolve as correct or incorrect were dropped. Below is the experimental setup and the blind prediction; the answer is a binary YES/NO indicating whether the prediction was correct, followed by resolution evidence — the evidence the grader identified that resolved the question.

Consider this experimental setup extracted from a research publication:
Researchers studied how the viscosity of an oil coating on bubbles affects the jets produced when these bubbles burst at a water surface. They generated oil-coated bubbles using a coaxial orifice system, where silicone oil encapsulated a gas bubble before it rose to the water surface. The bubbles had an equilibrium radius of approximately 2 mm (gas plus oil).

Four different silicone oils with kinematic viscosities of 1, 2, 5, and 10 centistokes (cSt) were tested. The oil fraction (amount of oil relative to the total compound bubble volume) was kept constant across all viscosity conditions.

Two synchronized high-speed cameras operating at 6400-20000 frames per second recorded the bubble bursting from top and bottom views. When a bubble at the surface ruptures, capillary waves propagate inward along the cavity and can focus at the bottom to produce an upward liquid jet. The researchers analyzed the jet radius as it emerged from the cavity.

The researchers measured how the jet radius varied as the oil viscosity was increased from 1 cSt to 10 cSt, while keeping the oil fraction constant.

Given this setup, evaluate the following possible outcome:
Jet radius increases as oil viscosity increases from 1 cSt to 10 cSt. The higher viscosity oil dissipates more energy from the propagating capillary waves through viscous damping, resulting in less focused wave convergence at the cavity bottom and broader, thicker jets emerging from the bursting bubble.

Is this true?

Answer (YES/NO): NO